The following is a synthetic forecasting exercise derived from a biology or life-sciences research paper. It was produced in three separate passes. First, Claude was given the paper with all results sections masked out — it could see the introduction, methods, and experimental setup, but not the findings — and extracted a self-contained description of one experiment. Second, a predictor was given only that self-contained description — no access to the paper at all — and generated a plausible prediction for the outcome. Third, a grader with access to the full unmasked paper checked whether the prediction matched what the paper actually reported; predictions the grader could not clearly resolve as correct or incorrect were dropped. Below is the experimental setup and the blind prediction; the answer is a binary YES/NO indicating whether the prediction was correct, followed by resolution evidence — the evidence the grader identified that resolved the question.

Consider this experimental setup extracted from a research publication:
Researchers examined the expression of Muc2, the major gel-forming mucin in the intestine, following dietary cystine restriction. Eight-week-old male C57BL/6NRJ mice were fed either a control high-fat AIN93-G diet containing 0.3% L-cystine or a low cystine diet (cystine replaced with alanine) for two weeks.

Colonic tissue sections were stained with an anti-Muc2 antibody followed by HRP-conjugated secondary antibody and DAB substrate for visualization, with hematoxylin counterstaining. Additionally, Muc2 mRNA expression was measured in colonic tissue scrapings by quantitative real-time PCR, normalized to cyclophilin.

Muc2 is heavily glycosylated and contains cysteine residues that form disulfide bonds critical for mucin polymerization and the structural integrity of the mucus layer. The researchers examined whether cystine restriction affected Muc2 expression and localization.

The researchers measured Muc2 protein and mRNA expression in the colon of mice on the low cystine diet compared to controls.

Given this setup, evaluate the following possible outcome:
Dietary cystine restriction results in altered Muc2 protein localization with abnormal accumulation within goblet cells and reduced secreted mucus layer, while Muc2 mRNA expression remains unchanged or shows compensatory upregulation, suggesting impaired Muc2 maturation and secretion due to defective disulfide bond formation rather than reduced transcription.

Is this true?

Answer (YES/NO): NO